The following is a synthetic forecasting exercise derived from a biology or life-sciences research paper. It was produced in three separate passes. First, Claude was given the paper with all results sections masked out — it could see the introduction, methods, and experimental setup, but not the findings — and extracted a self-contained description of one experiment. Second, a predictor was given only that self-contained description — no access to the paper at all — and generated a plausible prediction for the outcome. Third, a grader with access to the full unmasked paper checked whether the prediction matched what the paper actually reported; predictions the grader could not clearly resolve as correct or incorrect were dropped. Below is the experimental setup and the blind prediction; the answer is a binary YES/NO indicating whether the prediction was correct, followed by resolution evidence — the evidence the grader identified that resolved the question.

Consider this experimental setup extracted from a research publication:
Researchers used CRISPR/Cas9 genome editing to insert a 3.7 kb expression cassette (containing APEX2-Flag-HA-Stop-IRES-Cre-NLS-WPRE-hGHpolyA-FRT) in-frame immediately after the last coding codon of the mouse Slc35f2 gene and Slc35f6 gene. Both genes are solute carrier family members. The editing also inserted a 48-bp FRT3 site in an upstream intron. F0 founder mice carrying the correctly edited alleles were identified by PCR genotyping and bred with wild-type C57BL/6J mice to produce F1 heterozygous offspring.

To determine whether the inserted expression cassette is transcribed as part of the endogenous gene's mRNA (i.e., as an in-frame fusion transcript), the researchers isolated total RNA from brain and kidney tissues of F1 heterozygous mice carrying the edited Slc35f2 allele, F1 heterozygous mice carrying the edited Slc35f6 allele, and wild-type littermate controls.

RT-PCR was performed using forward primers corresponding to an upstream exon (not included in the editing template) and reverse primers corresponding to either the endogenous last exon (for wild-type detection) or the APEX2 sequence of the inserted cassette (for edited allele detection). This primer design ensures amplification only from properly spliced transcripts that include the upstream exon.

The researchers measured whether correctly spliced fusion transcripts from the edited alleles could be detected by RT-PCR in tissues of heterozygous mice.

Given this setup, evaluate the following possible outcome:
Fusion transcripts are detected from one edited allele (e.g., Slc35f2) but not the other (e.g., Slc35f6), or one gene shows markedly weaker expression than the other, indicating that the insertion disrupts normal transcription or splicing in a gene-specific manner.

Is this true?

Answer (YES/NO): NO